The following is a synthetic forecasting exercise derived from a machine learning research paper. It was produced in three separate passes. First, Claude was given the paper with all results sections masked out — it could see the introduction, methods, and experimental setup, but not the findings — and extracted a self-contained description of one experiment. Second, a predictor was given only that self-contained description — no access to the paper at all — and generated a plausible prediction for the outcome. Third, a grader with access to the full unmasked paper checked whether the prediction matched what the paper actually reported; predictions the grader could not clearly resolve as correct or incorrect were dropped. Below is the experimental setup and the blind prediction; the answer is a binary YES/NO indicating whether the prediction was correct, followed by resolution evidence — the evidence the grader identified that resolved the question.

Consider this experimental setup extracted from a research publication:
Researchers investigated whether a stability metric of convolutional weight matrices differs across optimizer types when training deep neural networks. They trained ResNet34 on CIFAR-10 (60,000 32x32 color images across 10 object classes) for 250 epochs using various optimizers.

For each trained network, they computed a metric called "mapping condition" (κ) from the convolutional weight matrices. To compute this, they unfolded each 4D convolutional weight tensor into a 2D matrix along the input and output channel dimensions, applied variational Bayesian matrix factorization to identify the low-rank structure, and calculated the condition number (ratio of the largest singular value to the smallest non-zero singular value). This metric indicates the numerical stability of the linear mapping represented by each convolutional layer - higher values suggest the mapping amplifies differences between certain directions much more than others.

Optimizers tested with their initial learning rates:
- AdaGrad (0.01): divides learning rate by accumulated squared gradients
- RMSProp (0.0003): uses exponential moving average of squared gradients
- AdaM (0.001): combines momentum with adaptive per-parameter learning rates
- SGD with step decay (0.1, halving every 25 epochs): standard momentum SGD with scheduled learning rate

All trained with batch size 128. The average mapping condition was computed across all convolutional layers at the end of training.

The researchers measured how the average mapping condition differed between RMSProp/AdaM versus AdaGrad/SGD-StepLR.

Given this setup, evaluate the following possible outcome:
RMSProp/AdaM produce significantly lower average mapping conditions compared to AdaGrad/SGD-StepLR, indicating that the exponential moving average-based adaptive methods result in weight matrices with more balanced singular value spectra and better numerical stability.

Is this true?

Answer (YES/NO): NO